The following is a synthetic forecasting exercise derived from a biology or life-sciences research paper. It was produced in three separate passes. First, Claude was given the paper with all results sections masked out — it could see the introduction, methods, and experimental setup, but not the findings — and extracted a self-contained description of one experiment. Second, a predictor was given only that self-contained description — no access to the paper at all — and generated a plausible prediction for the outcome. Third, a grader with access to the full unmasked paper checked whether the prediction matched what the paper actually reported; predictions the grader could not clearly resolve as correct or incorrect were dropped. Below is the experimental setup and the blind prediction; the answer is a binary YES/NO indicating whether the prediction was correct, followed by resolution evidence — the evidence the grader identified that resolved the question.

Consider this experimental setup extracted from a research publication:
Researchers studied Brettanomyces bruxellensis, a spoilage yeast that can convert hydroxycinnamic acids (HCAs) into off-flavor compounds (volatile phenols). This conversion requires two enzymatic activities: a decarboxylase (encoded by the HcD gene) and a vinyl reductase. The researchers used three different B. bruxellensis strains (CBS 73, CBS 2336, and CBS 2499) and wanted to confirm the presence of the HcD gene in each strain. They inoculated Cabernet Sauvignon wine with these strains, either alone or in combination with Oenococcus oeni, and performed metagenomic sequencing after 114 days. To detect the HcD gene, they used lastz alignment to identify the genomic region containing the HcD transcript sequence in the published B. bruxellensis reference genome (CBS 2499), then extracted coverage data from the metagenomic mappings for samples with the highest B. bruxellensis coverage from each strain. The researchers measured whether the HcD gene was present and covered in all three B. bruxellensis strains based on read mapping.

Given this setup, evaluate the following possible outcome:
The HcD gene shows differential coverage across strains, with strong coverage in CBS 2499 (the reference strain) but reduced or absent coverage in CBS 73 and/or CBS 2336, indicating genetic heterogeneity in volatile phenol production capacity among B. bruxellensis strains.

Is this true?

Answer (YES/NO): NO